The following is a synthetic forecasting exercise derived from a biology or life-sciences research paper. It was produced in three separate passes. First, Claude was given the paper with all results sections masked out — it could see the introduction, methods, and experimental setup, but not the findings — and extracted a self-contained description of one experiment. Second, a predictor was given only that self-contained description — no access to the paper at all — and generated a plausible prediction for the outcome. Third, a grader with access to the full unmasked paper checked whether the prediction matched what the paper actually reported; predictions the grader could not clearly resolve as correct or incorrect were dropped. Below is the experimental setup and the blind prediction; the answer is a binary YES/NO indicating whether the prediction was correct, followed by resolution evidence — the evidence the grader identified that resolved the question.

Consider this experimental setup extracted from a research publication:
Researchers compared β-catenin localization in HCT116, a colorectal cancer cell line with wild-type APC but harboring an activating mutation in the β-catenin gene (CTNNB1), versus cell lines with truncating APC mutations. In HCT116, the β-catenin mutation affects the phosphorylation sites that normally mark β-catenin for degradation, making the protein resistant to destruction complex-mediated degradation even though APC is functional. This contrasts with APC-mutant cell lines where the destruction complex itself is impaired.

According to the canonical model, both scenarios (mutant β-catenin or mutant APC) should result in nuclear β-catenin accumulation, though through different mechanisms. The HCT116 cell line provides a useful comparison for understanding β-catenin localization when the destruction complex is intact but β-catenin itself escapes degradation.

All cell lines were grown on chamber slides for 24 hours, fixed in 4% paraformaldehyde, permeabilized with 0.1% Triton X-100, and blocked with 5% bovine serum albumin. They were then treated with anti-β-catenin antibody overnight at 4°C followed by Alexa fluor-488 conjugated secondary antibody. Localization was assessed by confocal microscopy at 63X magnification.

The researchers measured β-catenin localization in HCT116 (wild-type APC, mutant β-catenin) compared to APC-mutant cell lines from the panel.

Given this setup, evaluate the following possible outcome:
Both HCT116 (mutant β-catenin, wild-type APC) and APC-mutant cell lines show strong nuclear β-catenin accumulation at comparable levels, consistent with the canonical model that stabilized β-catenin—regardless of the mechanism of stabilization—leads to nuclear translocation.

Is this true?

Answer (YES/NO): NO